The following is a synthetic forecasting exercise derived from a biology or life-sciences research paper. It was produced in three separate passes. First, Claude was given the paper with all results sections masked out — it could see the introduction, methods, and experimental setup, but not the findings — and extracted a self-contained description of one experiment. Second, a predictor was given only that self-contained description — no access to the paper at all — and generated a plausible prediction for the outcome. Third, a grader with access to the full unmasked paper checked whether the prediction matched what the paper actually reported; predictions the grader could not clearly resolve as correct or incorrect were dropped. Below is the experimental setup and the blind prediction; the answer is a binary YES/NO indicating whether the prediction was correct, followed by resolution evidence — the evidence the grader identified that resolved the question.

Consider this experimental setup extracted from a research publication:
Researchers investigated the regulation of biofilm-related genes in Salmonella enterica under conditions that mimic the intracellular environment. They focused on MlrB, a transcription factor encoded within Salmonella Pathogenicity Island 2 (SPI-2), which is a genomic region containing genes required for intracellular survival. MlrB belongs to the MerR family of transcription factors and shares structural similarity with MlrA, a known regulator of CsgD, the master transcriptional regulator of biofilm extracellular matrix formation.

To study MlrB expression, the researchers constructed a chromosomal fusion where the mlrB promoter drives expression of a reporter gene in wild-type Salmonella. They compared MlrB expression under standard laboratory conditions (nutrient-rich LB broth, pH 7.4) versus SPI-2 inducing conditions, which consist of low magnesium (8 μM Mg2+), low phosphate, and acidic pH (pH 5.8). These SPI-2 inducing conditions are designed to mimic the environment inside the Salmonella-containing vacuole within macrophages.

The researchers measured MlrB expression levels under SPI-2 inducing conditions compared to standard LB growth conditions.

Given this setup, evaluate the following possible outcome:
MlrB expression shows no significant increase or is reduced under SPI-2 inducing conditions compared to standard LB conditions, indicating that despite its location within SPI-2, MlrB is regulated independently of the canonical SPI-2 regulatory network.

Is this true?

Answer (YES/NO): NO